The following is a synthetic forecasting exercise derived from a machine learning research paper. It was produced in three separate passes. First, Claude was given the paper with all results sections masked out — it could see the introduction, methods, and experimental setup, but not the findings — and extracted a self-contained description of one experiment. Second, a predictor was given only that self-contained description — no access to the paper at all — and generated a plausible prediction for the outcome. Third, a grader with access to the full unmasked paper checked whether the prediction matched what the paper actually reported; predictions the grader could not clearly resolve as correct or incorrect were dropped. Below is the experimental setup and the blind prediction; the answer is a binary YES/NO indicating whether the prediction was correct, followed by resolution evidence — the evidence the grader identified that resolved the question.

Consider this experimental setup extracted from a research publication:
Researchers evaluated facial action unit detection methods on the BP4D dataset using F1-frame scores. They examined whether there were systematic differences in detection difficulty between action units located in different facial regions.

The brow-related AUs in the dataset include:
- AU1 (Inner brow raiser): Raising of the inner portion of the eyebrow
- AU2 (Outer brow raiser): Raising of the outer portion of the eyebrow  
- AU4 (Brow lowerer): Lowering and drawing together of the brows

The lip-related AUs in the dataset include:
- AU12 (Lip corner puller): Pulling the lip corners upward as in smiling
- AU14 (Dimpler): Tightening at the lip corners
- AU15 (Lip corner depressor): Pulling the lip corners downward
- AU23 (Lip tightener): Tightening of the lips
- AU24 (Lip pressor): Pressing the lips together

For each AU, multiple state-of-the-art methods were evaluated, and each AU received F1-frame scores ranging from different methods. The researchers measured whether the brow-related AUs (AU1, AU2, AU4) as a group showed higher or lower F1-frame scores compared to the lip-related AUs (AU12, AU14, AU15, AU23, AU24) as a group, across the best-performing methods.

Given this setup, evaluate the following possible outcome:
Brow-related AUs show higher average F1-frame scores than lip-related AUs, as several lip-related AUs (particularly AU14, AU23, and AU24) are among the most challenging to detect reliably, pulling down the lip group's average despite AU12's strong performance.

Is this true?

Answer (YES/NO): NO